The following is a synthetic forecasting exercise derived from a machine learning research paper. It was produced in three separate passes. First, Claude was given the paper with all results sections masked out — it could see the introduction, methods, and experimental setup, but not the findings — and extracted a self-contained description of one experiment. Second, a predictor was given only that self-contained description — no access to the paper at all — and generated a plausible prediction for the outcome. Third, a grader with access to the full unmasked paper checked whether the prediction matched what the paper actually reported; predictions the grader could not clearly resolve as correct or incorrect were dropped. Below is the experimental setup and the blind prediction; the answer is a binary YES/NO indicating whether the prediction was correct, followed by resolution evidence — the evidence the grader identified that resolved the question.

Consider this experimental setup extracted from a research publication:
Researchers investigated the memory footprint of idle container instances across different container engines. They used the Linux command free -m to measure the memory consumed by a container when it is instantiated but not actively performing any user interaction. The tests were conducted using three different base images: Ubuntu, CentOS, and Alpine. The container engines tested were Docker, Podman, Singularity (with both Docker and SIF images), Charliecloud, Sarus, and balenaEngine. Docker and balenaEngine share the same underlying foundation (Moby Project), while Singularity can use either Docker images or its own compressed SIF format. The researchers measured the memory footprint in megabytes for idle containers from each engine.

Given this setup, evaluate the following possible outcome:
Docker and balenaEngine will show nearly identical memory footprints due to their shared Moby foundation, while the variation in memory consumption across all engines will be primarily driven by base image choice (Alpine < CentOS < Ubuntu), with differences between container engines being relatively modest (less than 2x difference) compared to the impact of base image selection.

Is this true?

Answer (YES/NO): NO